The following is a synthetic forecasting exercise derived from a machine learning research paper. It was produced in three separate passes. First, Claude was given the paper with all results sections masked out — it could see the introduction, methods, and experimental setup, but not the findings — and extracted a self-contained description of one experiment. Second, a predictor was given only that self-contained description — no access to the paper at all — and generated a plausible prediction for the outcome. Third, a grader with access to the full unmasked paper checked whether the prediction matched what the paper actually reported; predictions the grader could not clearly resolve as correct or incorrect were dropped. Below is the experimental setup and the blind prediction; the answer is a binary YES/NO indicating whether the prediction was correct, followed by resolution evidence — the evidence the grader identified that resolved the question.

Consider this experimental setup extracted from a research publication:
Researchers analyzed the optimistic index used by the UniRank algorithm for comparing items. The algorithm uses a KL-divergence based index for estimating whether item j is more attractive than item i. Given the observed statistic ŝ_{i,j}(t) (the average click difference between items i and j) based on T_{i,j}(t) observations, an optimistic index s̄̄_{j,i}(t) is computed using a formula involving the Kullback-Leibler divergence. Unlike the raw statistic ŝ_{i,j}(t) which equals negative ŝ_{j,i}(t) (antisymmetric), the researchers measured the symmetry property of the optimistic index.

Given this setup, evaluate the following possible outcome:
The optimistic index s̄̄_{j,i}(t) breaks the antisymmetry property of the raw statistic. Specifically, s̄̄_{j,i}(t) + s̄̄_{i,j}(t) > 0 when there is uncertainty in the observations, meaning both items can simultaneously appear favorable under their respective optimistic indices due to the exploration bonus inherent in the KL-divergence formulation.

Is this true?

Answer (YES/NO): YES